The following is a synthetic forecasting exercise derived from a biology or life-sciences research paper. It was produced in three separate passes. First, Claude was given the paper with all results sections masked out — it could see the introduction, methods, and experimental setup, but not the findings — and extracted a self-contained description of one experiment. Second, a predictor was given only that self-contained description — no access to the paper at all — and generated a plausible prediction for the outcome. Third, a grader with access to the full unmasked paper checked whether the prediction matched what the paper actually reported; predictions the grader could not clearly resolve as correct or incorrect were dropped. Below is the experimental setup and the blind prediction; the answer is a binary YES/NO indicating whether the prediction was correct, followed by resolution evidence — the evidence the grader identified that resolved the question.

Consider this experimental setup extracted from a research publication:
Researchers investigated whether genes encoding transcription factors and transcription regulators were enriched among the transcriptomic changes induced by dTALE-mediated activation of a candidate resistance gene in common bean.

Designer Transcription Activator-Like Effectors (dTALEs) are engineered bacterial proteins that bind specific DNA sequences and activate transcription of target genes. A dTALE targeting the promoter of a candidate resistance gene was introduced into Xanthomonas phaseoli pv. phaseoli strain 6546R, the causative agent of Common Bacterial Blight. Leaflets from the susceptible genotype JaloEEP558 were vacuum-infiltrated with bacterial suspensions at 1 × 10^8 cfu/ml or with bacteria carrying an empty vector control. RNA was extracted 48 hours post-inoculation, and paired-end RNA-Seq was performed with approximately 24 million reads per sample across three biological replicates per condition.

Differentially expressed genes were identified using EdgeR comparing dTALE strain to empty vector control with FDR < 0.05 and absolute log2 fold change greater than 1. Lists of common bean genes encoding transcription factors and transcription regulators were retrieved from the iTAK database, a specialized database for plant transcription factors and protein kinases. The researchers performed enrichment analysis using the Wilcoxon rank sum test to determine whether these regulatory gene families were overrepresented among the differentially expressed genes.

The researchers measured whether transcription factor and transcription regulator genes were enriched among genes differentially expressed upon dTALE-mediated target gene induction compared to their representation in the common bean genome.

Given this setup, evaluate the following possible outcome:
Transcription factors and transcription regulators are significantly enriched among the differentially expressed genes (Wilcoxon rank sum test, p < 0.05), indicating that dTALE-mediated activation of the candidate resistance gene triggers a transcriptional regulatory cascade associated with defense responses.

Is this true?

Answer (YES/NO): NO